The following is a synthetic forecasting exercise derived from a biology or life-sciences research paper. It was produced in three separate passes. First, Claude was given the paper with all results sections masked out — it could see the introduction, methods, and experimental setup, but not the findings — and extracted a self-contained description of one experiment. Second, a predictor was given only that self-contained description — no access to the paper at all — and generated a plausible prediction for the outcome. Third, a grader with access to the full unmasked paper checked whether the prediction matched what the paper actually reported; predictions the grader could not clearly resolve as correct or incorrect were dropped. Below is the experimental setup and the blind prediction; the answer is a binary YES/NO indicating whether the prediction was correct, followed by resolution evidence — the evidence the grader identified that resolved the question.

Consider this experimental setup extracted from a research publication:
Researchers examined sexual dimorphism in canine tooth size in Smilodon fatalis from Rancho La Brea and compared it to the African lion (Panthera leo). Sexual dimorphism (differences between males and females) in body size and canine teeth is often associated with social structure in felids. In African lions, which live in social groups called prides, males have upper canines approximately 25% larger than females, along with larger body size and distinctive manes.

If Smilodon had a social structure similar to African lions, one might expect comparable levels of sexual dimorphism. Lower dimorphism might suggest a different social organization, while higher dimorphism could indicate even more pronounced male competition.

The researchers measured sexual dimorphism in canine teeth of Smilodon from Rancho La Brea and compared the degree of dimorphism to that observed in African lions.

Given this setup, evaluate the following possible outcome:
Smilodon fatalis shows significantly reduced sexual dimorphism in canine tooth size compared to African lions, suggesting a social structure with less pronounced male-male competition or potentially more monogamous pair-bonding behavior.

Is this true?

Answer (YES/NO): YES